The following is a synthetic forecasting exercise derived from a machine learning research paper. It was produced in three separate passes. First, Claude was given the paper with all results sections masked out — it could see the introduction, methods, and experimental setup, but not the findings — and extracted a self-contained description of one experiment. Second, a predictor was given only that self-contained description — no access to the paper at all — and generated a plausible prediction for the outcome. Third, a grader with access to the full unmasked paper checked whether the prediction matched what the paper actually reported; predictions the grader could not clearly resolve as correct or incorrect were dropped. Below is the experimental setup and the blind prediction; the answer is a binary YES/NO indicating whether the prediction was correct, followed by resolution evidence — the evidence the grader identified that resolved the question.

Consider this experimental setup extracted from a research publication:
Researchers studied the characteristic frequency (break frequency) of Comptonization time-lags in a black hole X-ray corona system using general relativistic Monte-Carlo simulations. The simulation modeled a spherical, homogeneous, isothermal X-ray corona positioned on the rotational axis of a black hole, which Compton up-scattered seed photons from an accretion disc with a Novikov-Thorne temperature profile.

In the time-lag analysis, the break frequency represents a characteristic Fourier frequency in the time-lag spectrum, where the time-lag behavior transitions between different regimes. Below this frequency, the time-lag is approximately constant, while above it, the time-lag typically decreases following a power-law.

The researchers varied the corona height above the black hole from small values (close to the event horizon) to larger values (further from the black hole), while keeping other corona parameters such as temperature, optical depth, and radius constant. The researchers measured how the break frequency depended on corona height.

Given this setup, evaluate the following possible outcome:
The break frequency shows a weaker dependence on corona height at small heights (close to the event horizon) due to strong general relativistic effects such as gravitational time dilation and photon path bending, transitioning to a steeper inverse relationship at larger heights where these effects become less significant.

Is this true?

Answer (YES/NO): NO